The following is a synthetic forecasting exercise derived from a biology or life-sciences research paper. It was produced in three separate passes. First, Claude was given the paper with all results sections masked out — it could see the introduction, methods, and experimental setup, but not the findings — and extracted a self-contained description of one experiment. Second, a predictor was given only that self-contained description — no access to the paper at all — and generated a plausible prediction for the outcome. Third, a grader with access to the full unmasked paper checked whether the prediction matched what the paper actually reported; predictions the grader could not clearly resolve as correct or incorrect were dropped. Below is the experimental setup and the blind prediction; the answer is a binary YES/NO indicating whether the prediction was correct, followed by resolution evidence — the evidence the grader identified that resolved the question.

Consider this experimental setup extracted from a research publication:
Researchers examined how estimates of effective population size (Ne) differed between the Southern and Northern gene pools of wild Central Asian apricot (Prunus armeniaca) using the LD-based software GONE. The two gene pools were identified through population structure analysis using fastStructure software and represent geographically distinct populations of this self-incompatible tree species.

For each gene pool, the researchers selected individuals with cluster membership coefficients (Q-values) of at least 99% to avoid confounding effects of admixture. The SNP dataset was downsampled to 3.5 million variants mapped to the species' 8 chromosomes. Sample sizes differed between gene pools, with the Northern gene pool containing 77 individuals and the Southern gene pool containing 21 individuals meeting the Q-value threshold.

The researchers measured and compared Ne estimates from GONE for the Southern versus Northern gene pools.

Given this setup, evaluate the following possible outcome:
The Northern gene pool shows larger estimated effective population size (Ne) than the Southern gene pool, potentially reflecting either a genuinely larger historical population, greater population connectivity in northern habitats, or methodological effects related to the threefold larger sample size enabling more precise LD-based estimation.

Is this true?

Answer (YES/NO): YES